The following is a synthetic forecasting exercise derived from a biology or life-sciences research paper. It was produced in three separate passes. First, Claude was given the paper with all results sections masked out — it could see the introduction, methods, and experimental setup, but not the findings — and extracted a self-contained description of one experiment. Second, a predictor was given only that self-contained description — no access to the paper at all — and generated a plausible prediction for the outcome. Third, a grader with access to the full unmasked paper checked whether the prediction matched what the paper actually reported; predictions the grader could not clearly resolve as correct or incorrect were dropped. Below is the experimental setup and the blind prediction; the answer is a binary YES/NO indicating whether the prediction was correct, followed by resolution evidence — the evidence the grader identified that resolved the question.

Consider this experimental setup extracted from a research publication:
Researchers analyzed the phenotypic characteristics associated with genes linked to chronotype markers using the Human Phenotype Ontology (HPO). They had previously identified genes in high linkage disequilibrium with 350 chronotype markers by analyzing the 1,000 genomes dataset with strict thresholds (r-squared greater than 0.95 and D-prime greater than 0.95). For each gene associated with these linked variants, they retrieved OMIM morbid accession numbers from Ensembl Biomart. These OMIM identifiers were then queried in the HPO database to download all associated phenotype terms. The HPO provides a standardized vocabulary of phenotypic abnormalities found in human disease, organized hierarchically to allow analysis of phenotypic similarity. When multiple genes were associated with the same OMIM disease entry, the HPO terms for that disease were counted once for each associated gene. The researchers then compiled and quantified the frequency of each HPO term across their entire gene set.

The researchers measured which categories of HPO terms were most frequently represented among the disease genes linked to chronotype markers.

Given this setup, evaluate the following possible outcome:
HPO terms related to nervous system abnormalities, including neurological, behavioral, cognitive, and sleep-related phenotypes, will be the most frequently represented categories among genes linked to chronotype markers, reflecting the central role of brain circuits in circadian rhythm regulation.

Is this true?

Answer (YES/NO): YES